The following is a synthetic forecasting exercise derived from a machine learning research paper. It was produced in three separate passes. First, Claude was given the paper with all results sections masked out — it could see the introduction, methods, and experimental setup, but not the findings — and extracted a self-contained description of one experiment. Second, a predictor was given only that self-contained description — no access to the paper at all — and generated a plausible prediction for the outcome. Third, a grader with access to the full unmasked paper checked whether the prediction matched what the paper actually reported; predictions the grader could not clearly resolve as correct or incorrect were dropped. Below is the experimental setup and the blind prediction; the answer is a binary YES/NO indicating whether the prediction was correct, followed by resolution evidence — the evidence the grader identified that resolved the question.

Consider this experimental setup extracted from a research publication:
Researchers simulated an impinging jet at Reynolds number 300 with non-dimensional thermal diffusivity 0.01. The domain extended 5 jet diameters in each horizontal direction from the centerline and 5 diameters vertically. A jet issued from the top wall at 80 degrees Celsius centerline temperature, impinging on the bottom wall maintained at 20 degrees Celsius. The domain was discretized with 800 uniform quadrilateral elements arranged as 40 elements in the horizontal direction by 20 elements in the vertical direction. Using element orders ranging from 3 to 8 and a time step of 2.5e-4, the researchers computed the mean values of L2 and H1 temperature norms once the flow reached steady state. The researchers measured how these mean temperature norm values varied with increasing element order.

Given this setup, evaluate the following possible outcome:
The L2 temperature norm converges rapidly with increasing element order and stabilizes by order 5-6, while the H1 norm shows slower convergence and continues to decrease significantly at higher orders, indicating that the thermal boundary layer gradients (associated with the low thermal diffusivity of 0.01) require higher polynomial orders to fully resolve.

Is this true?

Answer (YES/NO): NO